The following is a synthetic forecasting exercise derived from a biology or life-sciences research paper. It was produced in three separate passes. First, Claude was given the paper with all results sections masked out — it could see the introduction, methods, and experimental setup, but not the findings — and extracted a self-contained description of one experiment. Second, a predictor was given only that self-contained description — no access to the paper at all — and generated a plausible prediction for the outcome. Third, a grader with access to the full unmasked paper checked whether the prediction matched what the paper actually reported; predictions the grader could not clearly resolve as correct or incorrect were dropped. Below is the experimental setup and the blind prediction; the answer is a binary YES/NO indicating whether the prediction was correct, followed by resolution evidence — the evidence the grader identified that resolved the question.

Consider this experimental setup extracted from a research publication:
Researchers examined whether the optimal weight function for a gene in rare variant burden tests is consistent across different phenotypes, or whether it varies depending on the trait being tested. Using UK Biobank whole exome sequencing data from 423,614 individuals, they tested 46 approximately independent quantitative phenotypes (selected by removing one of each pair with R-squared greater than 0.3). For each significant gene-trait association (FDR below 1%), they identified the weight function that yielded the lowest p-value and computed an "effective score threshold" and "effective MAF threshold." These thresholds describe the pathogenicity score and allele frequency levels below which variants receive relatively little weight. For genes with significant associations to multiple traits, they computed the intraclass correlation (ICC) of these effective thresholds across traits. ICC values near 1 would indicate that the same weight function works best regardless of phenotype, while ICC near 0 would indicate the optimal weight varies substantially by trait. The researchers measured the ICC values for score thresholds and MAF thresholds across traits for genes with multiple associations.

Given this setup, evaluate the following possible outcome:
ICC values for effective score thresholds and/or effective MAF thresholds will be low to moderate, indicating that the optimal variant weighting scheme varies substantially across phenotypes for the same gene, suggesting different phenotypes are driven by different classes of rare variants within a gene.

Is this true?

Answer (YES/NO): NO